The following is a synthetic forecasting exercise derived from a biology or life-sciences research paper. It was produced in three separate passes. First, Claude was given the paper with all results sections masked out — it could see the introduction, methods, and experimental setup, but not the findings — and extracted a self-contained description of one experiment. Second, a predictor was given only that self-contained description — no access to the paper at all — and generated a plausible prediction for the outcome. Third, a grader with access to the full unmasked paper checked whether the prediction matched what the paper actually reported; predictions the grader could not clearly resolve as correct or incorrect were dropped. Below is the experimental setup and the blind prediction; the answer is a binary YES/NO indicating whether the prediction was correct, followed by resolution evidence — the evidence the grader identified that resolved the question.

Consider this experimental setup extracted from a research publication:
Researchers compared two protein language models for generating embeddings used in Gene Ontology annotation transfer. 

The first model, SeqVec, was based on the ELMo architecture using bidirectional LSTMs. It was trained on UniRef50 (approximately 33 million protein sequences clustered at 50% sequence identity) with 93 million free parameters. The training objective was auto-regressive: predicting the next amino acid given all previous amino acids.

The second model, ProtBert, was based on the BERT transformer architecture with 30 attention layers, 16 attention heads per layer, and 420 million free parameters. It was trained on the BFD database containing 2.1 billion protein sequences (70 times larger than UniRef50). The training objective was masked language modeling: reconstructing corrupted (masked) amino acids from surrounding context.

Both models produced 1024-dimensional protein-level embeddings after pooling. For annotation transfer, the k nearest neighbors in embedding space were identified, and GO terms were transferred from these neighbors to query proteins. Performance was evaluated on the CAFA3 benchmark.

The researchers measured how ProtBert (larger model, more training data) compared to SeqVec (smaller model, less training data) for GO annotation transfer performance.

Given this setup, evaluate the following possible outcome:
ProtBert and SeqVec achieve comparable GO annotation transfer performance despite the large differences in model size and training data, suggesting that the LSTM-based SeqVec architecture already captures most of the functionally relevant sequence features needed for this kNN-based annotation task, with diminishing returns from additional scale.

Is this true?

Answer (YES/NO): YES